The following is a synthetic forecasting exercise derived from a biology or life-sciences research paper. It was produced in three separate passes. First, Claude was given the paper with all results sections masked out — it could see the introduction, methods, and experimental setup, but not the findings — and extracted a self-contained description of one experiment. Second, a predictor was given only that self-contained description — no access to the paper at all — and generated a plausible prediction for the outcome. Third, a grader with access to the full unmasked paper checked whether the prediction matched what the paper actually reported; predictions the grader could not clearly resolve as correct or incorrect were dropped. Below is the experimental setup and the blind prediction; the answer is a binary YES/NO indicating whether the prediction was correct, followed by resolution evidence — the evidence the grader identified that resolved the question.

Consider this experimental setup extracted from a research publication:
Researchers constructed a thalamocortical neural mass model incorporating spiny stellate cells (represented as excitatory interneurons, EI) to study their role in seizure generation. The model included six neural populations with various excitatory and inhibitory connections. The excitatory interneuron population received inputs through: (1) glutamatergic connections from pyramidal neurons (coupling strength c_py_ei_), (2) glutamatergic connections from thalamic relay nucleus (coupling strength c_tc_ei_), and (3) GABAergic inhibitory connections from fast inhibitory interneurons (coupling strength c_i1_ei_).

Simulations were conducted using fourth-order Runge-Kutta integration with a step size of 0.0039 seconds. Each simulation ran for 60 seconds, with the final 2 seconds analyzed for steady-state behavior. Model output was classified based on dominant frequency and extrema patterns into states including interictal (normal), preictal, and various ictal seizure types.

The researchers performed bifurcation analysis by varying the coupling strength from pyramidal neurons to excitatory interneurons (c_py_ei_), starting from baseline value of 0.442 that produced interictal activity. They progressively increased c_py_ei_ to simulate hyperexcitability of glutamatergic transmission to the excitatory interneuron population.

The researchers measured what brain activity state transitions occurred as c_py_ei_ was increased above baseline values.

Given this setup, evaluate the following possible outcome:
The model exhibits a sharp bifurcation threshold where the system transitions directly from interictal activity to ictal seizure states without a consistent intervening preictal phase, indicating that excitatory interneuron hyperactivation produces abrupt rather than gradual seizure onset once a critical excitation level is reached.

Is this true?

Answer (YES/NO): NO